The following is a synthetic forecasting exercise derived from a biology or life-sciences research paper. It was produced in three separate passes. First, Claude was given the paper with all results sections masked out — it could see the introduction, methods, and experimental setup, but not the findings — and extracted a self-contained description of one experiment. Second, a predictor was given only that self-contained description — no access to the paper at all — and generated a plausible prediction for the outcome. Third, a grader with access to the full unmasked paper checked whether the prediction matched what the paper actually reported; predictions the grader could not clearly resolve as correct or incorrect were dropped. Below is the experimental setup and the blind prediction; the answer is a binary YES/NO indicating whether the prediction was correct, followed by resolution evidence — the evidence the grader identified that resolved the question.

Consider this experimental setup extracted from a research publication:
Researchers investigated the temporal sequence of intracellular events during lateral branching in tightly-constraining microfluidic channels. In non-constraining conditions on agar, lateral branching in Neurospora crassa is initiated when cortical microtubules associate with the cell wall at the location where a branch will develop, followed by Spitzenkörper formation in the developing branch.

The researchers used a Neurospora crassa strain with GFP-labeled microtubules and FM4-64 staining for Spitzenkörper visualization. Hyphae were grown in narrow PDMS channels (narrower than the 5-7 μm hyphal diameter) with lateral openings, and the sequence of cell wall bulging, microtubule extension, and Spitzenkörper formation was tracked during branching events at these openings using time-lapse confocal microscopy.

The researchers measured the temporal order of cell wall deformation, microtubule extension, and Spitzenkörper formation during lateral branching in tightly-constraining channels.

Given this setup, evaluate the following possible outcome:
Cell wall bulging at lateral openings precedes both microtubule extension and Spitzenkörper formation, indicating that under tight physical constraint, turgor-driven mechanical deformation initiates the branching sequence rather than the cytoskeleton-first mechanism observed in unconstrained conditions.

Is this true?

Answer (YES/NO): YES